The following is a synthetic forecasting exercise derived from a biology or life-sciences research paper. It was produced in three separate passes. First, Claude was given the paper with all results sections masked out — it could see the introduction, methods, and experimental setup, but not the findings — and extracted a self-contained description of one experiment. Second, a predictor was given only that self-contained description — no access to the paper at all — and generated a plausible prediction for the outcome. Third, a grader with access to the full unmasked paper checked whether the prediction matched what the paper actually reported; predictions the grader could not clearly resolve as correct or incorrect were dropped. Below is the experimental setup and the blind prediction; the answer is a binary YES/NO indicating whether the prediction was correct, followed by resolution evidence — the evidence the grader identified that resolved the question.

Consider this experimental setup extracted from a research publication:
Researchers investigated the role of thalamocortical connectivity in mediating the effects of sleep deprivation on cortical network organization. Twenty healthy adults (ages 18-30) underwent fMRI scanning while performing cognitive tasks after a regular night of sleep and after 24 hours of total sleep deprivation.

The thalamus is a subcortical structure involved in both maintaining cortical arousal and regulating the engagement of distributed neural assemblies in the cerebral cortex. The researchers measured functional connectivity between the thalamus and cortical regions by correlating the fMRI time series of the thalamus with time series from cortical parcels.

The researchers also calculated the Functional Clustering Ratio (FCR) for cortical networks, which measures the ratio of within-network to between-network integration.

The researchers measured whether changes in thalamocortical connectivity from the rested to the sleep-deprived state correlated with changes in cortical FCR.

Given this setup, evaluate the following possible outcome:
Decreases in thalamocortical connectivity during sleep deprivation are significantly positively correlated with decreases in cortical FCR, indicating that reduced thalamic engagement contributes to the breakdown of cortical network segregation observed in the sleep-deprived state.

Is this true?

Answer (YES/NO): NO